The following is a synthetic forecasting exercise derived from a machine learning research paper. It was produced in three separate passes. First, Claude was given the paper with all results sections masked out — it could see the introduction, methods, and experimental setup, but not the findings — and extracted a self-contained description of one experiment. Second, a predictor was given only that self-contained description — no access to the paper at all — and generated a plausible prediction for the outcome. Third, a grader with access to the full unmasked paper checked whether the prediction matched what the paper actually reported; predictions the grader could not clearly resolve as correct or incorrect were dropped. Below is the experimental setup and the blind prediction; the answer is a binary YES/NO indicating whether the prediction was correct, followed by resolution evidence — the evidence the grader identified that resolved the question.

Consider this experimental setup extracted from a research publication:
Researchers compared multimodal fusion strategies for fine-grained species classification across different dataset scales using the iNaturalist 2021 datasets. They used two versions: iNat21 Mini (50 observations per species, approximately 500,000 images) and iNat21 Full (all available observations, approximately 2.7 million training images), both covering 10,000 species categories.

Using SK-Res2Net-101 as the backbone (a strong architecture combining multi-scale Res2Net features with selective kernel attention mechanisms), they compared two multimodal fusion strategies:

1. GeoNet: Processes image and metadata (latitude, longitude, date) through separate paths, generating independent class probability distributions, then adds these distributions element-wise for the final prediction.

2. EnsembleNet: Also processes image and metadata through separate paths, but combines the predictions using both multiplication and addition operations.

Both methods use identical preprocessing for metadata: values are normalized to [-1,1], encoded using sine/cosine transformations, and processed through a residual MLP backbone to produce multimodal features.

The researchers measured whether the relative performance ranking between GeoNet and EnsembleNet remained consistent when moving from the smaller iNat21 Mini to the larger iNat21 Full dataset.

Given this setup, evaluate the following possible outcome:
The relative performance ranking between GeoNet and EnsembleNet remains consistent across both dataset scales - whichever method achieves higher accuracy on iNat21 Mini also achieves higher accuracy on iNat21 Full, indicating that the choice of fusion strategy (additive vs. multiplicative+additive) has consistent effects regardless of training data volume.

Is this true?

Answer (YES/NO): NO